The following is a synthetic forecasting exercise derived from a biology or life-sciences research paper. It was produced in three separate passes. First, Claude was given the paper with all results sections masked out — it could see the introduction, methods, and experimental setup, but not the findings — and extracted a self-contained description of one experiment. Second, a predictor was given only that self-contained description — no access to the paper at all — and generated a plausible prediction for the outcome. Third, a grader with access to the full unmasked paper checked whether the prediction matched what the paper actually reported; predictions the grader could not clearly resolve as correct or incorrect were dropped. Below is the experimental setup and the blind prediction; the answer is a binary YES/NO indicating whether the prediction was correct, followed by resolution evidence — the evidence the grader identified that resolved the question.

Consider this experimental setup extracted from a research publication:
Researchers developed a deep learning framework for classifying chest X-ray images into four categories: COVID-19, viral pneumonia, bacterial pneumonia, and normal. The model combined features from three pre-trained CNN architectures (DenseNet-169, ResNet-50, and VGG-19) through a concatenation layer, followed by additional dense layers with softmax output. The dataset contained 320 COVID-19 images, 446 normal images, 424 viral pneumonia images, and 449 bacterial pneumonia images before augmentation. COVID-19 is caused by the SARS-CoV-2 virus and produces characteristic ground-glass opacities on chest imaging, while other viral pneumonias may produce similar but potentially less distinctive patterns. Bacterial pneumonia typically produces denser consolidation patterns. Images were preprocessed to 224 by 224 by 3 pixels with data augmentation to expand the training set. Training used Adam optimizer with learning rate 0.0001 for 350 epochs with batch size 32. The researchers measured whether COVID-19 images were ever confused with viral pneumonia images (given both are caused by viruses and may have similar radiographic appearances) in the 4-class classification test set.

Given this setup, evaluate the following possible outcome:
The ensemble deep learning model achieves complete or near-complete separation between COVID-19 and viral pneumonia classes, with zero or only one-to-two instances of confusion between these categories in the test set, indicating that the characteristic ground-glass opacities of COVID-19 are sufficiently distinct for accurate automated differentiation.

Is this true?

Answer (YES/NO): YES